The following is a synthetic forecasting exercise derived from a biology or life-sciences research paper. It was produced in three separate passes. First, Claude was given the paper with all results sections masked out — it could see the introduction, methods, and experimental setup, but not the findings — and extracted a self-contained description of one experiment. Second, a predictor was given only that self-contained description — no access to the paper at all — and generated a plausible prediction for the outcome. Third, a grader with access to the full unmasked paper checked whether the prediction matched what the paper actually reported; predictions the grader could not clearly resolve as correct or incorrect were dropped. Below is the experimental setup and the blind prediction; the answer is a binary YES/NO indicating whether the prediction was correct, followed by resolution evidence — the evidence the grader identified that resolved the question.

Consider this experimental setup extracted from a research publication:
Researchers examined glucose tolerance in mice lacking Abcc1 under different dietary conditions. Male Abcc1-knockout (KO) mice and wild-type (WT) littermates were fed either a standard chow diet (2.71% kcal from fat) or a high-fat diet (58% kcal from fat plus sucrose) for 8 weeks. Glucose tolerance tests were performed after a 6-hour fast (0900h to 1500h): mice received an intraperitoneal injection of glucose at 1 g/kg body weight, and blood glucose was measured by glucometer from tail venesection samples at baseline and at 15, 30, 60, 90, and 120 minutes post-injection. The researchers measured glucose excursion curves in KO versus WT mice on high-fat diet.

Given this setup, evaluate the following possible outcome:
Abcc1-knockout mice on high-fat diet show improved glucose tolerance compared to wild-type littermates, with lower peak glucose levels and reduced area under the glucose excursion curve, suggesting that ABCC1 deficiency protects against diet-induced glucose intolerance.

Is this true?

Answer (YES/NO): NO